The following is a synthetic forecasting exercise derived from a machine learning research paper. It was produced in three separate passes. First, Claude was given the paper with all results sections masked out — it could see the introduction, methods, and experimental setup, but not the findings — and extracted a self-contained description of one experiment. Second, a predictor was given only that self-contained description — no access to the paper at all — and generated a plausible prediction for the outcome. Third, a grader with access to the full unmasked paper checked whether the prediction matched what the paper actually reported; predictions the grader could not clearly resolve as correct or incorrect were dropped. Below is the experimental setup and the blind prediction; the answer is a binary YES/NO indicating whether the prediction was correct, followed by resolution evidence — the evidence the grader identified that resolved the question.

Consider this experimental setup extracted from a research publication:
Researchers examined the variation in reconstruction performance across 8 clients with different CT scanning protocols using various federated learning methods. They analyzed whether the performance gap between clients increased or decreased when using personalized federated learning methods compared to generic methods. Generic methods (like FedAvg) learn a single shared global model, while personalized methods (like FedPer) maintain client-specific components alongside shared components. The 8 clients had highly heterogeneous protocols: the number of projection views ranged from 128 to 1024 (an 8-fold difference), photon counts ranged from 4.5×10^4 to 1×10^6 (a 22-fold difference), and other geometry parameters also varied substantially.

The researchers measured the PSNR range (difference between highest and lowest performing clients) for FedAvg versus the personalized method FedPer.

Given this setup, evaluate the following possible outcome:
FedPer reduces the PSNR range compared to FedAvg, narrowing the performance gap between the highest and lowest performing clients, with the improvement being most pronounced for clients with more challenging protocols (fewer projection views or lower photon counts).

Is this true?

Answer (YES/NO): NO